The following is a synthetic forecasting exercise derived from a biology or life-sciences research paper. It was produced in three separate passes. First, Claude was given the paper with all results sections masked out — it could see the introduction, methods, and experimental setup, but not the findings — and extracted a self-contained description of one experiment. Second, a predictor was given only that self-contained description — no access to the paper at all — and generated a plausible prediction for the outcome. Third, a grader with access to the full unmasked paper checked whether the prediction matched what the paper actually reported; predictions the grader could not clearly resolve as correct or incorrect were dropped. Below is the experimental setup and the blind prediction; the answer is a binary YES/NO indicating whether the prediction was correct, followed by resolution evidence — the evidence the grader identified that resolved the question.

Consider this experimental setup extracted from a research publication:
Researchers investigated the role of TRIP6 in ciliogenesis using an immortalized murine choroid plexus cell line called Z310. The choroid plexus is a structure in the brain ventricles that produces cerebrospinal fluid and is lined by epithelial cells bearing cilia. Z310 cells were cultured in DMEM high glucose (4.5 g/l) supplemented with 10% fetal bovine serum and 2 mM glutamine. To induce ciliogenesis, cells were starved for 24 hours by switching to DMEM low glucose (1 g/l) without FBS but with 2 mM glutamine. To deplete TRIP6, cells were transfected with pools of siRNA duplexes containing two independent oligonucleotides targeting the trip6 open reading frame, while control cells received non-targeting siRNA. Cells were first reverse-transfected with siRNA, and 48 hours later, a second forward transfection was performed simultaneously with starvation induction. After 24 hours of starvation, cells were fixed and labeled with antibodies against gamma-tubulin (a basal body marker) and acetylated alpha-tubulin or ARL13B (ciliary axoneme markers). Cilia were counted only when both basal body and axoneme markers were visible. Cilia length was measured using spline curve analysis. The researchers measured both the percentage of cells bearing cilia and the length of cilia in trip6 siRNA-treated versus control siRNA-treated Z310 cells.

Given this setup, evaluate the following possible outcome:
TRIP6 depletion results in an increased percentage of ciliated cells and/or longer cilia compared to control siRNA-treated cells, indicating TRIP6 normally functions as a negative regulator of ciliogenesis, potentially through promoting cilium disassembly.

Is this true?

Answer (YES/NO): NO